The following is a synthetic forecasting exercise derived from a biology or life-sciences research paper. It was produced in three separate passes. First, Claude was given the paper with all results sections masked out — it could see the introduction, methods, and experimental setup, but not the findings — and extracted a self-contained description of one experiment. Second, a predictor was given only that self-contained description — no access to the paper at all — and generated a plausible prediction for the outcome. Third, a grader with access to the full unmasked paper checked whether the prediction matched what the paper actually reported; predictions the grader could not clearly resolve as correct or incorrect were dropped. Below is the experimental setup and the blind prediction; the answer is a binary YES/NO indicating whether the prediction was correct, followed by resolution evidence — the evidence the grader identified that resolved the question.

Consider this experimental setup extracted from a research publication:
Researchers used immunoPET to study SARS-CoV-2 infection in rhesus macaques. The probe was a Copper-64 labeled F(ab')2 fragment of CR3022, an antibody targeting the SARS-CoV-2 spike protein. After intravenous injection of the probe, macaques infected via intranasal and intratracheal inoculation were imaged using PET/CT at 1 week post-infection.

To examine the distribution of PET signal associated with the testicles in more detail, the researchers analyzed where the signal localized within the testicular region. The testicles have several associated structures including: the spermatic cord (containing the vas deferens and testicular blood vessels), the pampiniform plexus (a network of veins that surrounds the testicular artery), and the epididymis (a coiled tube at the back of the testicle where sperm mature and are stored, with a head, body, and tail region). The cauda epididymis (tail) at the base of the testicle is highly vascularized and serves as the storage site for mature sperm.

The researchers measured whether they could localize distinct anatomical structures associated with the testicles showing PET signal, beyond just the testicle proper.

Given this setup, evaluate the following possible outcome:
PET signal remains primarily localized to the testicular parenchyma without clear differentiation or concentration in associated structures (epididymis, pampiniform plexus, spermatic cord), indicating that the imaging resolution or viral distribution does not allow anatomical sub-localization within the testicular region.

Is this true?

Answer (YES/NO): NO